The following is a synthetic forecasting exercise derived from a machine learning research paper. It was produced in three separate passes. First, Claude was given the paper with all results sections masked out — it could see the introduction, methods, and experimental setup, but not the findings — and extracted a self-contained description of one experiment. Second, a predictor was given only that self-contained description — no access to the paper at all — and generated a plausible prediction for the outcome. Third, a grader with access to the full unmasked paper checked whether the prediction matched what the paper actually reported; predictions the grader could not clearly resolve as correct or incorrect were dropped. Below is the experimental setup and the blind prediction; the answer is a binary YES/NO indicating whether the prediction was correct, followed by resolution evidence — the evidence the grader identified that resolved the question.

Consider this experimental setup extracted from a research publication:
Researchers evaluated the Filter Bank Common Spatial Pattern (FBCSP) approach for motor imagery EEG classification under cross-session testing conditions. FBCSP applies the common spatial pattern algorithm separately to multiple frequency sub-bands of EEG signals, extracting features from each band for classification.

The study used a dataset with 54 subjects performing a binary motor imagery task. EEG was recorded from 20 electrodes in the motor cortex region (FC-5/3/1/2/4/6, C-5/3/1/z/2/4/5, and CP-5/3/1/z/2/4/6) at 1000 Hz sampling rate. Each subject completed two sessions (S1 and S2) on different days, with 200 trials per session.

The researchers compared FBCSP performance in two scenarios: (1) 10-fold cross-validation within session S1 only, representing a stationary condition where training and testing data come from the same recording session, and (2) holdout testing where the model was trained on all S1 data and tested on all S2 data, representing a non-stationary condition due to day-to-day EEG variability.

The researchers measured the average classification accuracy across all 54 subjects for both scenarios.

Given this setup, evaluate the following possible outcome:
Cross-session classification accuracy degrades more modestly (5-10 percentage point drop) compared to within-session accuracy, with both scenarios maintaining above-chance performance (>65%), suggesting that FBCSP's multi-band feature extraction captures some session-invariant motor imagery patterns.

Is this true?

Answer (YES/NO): NO